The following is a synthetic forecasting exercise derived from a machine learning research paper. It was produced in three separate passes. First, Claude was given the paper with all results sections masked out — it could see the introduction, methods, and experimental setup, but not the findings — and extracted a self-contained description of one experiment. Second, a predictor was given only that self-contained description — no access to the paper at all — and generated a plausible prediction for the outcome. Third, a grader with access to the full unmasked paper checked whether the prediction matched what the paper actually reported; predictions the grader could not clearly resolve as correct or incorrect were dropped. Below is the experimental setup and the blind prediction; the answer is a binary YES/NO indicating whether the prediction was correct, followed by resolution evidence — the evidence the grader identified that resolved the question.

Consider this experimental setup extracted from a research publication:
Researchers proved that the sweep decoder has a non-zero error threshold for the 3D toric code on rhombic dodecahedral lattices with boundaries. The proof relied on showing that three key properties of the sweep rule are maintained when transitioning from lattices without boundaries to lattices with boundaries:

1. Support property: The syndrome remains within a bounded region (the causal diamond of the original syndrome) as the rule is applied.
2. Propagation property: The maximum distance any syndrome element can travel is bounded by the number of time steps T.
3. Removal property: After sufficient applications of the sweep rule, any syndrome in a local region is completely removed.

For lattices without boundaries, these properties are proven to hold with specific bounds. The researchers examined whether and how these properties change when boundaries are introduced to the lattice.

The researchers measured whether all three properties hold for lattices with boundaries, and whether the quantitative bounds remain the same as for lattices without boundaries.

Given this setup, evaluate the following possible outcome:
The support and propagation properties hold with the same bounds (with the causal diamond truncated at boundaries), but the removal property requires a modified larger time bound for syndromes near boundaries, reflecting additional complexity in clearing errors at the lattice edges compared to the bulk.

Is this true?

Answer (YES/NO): YES